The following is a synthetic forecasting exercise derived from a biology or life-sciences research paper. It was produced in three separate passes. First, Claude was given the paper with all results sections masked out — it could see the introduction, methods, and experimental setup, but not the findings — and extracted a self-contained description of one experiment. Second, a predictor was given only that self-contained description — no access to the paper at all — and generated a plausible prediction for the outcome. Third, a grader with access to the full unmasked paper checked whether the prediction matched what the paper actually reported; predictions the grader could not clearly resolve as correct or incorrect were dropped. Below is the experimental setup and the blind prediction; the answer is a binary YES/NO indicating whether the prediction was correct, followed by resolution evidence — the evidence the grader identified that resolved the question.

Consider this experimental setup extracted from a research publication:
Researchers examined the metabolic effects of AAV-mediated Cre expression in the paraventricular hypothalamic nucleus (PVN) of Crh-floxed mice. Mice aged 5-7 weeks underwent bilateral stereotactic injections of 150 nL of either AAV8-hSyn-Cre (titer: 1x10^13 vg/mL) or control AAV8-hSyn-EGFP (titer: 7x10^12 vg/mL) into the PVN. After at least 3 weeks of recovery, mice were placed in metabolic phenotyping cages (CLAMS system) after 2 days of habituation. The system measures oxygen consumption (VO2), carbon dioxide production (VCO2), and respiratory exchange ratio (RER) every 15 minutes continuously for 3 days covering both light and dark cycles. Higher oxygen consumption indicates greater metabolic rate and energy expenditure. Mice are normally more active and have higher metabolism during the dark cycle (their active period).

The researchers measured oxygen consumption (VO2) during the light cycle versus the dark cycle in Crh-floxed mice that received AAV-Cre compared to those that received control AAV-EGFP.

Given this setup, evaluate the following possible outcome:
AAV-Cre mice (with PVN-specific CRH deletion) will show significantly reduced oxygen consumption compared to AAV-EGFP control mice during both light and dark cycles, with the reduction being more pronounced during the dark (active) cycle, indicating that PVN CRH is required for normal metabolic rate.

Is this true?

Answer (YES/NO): NO